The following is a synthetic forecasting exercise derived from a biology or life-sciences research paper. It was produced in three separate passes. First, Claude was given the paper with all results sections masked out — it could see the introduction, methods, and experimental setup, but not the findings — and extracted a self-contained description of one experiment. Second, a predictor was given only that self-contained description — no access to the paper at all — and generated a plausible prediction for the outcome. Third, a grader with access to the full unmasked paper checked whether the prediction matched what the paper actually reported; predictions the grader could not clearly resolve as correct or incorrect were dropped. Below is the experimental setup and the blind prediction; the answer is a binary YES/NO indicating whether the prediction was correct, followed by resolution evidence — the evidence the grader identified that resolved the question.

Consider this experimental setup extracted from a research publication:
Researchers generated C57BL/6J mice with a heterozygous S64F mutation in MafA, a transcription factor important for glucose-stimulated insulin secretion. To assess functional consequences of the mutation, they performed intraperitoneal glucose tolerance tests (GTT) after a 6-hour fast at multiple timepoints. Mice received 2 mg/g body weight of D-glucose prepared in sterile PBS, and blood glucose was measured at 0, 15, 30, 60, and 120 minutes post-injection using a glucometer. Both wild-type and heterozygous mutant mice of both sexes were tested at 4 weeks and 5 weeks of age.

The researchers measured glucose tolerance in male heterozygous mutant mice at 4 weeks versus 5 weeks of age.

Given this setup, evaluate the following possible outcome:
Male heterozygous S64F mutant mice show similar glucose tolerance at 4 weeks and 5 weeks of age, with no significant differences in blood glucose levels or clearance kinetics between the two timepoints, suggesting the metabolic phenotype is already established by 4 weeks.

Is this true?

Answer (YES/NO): NO